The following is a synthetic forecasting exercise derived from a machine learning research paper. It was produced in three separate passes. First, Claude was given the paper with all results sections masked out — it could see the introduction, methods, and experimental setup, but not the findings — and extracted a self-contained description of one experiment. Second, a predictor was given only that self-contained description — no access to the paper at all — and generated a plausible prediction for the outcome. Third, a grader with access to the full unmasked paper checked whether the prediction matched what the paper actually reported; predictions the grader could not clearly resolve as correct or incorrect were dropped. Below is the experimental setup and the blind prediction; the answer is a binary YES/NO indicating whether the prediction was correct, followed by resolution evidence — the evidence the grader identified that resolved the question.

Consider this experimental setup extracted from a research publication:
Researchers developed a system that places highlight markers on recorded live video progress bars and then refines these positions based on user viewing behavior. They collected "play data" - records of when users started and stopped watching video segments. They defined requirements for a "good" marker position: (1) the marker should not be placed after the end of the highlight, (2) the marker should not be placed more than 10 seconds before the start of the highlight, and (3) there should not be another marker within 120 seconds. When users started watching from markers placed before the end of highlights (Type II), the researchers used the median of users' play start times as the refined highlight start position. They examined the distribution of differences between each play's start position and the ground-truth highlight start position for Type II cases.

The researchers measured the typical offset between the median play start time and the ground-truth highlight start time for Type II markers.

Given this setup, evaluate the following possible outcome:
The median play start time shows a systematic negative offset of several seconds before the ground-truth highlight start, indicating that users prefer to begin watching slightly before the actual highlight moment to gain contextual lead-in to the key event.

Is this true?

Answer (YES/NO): NO